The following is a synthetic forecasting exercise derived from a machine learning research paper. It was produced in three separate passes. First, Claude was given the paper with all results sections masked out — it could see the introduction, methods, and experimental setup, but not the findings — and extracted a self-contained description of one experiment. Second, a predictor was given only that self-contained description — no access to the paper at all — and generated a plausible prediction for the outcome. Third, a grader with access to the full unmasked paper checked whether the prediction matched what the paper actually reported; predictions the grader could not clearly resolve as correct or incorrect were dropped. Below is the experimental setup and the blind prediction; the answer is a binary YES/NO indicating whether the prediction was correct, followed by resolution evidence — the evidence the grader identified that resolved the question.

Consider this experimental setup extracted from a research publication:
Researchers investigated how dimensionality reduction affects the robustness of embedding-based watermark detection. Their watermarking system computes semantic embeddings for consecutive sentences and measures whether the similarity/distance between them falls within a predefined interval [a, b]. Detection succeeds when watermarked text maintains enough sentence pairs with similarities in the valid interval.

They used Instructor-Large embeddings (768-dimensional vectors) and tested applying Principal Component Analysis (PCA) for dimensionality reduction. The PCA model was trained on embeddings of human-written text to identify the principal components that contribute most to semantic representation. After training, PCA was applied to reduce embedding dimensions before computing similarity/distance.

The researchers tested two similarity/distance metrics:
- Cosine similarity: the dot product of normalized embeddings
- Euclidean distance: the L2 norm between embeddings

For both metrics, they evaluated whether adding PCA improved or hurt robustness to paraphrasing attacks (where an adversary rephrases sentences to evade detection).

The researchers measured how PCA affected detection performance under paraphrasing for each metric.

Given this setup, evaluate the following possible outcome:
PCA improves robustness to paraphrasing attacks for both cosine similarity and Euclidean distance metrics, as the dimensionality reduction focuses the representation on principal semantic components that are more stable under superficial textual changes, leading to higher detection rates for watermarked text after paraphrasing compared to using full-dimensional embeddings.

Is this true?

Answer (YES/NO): NO